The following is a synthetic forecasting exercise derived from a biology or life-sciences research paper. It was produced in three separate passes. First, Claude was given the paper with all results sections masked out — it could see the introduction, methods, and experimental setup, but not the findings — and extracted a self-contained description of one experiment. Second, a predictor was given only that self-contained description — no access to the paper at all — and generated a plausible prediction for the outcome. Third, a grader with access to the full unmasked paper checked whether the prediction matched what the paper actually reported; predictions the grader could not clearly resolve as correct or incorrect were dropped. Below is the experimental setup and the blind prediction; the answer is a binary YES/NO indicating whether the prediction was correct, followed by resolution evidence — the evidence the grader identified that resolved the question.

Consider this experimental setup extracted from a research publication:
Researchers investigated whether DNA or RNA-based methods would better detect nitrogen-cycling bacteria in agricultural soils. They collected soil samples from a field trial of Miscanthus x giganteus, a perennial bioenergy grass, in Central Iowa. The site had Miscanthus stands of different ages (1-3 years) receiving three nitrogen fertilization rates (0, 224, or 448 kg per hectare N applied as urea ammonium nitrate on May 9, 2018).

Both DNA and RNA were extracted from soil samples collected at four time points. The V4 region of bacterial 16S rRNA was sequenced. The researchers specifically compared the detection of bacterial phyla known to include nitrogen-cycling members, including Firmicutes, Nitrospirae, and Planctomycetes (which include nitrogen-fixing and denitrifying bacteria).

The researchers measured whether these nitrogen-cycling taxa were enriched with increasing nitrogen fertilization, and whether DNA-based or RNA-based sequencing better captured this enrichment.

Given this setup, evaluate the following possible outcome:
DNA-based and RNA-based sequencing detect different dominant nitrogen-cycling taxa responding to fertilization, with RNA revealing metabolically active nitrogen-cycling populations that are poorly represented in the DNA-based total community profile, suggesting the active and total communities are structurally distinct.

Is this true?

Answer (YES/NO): YES